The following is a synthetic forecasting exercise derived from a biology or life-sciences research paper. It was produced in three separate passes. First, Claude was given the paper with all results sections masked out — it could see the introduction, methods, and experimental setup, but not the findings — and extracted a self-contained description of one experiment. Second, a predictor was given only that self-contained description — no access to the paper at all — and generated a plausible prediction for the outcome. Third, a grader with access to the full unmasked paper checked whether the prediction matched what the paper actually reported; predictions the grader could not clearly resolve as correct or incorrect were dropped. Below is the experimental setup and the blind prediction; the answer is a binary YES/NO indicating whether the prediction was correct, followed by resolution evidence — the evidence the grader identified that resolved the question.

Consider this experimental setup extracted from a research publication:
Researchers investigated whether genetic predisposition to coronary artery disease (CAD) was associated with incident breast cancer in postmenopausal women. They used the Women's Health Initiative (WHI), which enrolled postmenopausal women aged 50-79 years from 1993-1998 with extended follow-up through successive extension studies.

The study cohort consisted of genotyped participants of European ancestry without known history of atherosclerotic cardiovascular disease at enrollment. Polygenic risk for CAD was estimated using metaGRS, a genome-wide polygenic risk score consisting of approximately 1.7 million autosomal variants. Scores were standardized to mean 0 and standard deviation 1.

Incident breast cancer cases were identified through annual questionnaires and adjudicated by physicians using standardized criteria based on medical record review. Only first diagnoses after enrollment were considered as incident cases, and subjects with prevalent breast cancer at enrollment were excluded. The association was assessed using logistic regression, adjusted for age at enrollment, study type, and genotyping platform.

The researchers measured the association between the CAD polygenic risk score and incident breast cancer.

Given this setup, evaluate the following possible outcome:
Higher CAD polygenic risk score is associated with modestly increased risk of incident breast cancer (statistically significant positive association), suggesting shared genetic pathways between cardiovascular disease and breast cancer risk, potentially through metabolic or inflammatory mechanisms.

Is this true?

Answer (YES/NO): NO